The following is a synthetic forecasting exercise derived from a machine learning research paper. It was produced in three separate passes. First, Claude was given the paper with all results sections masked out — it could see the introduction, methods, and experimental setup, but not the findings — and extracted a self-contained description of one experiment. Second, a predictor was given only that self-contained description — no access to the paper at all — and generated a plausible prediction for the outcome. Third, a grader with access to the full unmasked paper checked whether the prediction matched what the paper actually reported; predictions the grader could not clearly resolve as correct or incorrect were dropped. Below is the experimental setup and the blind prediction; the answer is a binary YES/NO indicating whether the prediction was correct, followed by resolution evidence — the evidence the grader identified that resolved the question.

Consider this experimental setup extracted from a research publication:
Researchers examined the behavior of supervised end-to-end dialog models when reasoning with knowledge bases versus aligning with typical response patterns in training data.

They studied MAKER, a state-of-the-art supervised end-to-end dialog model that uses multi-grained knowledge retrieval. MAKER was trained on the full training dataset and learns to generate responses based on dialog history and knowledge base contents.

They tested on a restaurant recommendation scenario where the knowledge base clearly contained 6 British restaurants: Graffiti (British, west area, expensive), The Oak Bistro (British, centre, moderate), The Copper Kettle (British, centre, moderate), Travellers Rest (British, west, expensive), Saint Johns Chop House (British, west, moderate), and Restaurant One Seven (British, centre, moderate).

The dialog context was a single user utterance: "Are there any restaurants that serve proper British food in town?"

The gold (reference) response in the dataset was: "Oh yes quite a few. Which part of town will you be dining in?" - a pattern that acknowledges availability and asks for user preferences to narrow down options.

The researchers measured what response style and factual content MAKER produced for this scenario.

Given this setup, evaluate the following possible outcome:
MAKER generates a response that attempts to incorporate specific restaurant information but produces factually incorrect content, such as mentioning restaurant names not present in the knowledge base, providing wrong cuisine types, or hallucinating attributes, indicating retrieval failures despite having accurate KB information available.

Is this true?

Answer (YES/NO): NO